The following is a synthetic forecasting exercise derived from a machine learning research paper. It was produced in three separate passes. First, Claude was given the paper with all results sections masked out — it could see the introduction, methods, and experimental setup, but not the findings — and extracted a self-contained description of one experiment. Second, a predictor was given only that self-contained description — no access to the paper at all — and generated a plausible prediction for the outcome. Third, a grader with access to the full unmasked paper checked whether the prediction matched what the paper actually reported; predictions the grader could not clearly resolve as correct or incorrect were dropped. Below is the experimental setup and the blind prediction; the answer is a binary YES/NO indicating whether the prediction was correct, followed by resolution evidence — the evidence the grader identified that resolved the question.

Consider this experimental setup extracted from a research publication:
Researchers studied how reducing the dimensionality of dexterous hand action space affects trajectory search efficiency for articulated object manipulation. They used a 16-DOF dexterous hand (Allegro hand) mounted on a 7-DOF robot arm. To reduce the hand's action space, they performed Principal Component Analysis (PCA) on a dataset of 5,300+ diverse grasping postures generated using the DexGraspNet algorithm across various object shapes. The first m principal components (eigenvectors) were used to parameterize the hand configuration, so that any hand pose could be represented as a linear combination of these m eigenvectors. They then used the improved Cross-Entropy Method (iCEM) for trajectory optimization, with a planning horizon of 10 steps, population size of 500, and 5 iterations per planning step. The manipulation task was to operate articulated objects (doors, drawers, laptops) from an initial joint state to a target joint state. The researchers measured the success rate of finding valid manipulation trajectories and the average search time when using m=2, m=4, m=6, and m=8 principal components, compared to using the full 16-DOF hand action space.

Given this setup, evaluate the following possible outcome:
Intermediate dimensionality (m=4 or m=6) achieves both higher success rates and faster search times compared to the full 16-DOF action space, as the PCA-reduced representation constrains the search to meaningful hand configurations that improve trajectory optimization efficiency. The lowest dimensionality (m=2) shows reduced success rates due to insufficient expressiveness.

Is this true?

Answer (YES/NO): NO